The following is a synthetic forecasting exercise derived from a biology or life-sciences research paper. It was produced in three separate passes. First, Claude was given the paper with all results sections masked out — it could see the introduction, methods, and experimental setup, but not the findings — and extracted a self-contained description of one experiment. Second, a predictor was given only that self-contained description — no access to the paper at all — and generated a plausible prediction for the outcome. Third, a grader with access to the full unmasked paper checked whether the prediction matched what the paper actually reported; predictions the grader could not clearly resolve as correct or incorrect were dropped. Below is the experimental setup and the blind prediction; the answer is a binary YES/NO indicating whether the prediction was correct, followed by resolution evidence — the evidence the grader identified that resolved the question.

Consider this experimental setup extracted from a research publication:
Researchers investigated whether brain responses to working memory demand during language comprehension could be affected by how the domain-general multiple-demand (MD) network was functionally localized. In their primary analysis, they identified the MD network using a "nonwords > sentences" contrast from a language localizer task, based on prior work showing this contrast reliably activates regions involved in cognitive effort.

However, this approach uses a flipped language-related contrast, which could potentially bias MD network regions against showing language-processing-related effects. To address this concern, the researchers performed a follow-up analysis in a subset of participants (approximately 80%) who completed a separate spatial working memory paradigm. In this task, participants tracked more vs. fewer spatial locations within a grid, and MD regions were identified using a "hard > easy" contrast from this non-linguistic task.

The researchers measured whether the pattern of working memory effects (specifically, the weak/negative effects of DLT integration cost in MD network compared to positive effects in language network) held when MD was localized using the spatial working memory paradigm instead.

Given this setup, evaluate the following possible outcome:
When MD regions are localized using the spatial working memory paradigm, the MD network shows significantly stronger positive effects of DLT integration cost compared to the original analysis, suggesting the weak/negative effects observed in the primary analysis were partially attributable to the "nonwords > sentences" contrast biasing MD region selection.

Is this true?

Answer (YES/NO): NO